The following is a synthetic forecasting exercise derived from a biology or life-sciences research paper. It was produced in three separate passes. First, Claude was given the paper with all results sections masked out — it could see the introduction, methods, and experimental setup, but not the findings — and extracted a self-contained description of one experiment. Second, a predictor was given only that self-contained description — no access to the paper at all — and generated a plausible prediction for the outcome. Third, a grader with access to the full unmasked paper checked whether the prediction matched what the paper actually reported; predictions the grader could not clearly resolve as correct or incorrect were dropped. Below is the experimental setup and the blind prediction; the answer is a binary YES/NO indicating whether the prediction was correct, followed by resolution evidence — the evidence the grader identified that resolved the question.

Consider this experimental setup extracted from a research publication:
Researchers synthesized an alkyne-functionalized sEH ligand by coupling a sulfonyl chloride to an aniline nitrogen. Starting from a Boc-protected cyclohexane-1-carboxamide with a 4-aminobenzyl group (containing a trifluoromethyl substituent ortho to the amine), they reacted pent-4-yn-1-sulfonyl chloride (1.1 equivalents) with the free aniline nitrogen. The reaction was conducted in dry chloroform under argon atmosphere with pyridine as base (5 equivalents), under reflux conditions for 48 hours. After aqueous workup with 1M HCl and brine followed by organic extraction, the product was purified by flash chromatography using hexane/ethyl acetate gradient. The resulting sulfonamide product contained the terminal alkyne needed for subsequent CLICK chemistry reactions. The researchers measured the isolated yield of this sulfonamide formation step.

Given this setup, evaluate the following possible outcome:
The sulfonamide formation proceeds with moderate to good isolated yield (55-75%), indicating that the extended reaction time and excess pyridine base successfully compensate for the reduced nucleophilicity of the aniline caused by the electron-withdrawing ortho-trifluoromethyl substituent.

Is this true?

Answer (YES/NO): NO